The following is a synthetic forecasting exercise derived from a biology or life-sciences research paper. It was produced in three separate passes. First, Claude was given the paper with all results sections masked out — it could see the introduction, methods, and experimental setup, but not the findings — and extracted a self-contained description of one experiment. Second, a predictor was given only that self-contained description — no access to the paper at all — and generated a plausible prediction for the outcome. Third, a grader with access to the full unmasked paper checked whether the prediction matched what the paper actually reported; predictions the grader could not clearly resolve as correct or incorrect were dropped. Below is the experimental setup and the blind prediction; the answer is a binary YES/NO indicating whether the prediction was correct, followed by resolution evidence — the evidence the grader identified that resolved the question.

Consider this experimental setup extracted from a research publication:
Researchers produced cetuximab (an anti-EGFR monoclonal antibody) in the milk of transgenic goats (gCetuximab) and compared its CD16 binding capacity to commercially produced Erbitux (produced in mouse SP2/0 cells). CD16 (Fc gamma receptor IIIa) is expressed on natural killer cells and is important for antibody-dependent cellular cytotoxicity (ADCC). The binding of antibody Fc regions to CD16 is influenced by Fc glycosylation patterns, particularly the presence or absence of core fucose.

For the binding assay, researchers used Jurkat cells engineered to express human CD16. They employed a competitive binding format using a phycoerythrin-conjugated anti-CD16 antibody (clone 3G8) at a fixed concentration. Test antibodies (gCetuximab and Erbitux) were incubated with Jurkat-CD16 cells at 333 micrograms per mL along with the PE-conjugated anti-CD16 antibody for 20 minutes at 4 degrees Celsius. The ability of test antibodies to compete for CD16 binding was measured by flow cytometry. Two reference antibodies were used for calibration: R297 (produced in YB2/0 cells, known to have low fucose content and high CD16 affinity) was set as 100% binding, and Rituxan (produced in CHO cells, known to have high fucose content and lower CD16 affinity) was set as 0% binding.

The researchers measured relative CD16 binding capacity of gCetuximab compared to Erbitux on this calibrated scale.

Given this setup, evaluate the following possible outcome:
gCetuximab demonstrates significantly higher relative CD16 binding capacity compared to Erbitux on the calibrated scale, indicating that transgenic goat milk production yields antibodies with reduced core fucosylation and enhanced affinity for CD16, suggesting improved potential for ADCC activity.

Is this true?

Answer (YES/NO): YES